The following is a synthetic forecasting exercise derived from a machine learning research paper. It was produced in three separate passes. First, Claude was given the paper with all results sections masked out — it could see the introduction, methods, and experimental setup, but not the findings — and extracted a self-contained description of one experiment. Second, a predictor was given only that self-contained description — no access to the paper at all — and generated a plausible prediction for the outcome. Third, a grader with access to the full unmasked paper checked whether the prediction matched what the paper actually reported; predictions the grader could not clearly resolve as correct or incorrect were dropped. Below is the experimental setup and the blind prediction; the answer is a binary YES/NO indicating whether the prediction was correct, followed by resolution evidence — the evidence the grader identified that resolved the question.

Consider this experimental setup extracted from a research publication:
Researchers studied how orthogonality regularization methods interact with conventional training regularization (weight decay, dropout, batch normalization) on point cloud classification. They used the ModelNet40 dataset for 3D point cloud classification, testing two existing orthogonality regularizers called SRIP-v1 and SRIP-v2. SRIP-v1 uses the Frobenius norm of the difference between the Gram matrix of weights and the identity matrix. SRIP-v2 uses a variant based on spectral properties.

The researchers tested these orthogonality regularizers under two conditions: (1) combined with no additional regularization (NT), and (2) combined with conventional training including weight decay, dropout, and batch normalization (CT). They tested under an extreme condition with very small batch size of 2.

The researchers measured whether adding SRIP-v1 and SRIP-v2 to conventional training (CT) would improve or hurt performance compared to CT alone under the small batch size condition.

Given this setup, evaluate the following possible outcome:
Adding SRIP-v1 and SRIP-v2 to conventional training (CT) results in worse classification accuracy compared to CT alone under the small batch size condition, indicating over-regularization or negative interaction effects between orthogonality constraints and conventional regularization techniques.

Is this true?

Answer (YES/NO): YES